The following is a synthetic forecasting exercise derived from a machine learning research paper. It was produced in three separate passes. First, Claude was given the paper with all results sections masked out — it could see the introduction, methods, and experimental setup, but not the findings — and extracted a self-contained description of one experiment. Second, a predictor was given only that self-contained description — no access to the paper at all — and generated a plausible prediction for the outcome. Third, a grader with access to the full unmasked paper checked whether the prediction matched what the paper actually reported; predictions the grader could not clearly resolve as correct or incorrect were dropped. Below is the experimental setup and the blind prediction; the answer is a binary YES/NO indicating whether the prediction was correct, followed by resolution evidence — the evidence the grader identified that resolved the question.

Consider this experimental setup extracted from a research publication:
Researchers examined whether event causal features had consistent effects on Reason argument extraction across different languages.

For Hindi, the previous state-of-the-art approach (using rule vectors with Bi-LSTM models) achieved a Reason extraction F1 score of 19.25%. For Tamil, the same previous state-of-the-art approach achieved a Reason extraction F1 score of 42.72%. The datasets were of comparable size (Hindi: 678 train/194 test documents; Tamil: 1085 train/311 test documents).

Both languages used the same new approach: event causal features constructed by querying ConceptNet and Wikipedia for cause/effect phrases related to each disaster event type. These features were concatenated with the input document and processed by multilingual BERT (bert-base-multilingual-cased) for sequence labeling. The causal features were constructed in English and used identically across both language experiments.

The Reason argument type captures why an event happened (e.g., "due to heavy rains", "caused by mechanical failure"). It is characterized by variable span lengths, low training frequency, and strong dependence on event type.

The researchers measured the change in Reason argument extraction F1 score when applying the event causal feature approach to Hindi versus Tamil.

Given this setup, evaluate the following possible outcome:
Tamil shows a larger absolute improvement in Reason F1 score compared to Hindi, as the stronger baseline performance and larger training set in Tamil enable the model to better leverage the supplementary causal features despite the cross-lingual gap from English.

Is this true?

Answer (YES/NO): YES